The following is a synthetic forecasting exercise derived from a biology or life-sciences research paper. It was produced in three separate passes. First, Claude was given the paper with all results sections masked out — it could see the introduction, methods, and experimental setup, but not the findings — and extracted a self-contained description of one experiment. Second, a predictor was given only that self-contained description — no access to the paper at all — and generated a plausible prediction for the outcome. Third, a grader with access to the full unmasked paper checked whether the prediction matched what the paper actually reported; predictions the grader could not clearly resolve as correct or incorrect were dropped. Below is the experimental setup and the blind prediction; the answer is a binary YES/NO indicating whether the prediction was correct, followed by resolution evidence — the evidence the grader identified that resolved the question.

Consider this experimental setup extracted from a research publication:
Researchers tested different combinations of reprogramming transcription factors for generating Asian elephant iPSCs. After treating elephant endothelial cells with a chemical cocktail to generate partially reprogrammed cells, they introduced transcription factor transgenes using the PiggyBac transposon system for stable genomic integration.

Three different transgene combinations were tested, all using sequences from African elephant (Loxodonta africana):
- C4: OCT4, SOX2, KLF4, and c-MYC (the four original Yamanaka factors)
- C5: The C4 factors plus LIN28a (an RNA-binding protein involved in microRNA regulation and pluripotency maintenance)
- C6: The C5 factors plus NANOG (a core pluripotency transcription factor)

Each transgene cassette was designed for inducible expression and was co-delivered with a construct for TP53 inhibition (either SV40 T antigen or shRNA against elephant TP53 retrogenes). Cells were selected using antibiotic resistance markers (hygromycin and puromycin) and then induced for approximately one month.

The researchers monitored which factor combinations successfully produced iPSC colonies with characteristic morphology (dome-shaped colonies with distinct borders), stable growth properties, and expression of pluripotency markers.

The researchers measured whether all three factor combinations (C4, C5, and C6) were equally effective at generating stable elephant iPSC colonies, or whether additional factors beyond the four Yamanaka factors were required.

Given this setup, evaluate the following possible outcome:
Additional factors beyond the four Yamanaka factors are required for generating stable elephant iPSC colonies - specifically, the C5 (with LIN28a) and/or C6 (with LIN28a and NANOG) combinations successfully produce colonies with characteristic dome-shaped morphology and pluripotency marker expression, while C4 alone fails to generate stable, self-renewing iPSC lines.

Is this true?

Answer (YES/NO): NO